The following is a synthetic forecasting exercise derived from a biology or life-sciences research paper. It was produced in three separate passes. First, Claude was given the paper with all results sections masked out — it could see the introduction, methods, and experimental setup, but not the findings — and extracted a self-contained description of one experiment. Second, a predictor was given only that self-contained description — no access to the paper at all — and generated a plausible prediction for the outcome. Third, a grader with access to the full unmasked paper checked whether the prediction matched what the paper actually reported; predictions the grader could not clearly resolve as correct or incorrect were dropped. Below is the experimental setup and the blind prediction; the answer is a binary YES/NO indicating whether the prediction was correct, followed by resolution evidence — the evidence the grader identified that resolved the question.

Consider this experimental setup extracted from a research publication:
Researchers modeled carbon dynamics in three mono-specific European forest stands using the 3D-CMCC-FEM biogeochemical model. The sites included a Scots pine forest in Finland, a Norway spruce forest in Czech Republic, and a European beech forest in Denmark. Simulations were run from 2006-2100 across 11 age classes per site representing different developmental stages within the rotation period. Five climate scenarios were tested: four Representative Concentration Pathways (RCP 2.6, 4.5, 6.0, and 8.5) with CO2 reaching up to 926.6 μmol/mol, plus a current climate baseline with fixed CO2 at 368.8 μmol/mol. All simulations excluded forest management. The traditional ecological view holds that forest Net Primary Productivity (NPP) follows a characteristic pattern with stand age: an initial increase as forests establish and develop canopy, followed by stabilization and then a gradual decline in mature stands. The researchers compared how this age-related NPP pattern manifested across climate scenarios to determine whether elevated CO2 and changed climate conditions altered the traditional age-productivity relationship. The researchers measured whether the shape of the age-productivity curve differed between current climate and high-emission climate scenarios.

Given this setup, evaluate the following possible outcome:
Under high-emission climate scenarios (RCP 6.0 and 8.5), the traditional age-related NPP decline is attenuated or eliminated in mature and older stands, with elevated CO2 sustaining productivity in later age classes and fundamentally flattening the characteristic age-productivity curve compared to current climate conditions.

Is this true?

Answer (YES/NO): NO